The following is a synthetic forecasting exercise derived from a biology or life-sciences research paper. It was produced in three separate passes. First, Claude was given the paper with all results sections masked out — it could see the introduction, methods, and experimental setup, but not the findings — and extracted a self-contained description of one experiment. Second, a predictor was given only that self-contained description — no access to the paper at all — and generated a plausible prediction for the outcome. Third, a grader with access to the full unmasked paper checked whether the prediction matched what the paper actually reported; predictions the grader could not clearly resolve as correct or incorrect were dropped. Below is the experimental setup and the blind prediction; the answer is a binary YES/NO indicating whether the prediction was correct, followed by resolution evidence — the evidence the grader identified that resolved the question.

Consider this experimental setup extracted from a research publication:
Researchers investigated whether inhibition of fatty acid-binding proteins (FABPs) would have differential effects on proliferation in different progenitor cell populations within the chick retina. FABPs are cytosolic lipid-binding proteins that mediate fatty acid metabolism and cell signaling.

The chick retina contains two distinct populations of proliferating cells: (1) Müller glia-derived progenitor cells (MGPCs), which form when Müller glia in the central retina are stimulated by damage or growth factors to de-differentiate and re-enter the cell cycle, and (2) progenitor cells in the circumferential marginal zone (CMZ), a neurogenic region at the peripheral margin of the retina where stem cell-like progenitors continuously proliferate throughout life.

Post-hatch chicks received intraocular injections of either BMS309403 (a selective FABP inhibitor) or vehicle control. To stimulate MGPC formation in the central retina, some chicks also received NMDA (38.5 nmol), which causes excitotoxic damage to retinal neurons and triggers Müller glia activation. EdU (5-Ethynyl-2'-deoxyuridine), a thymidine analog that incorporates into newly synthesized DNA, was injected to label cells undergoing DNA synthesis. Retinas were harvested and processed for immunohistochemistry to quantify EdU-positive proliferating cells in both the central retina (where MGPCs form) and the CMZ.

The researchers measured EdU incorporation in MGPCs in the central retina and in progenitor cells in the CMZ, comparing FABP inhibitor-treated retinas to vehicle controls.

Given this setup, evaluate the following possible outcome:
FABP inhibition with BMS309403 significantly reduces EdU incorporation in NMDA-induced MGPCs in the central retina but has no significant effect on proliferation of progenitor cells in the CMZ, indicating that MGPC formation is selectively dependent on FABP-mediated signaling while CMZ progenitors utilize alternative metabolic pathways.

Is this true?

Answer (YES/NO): YES